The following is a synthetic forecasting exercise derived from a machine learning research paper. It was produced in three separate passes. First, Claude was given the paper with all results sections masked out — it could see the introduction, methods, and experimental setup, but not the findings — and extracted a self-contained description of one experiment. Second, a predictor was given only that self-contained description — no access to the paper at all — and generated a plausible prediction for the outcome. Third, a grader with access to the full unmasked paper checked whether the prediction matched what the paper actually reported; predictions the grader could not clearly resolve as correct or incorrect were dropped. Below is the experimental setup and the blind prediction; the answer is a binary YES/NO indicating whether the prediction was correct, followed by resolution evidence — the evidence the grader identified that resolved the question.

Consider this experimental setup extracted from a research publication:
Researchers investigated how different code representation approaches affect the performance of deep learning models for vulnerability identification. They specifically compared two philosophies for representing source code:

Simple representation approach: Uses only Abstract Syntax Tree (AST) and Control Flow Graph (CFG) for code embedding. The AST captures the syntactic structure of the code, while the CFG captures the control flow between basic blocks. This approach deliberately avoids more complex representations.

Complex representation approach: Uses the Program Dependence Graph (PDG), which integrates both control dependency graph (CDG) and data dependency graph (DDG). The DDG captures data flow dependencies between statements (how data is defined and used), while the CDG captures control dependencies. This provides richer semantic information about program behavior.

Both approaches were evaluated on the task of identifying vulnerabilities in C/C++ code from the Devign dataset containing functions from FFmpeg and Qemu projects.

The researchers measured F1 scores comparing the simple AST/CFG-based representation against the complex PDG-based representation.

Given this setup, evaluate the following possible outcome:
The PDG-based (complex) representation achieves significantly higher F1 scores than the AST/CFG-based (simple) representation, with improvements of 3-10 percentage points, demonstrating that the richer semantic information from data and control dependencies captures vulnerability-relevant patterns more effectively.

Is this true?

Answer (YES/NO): NO